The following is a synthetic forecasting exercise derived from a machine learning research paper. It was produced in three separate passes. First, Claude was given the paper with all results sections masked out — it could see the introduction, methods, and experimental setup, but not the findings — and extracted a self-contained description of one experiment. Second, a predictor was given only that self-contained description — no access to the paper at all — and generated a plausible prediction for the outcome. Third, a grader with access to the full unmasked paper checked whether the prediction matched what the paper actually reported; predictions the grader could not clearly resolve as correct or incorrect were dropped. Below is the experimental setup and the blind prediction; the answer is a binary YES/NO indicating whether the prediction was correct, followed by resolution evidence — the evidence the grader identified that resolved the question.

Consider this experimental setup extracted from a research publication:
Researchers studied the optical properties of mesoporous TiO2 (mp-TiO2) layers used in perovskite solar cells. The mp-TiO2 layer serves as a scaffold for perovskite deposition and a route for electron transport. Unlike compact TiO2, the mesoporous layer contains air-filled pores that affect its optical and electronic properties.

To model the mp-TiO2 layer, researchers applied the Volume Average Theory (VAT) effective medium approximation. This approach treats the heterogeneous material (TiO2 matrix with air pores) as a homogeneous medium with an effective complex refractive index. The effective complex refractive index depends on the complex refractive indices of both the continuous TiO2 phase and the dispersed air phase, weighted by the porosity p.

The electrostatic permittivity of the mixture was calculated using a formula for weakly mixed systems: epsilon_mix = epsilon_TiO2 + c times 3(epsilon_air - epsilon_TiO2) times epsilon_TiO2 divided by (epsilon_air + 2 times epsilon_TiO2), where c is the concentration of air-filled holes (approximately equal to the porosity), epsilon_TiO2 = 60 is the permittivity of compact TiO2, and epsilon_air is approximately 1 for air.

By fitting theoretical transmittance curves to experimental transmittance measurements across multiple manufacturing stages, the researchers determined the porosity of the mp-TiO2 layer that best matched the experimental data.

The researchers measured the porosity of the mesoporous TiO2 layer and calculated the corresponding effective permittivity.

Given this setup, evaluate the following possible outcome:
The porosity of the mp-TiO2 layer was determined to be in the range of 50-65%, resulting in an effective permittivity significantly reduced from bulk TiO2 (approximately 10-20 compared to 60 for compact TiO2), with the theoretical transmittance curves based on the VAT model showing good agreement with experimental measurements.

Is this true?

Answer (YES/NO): NO